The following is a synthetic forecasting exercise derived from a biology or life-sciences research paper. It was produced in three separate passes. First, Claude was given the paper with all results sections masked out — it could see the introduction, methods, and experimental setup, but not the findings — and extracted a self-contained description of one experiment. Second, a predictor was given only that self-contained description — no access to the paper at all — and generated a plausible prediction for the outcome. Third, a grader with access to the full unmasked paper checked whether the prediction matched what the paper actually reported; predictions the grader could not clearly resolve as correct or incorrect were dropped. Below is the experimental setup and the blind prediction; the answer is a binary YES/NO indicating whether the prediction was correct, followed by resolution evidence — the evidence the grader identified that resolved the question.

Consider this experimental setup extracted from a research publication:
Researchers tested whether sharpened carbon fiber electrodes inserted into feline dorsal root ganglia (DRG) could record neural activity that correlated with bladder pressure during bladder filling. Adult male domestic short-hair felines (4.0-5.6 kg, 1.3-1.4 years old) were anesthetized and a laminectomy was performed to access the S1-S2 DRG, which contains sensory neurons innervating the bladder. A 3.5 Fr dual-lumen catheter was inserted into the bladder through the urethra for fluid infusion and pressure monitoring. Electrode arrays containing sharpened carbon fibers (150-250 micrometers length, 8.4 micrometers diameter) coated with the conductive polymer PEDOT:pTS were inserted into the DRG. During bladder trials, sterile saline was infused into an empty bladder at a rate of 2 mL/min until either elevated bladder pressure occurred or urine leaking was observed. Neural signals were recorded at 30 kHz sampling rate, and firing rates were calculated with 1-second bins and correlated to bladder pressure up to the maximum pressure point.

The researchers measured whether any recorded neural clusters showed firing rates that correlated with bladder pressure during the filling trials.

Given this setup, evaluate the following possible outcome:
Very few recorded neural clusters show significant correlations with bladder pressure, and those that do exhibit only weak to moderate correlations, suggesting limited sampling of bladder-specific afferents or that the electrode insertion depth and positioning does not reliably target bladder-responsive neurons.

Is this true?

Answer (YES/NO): NO